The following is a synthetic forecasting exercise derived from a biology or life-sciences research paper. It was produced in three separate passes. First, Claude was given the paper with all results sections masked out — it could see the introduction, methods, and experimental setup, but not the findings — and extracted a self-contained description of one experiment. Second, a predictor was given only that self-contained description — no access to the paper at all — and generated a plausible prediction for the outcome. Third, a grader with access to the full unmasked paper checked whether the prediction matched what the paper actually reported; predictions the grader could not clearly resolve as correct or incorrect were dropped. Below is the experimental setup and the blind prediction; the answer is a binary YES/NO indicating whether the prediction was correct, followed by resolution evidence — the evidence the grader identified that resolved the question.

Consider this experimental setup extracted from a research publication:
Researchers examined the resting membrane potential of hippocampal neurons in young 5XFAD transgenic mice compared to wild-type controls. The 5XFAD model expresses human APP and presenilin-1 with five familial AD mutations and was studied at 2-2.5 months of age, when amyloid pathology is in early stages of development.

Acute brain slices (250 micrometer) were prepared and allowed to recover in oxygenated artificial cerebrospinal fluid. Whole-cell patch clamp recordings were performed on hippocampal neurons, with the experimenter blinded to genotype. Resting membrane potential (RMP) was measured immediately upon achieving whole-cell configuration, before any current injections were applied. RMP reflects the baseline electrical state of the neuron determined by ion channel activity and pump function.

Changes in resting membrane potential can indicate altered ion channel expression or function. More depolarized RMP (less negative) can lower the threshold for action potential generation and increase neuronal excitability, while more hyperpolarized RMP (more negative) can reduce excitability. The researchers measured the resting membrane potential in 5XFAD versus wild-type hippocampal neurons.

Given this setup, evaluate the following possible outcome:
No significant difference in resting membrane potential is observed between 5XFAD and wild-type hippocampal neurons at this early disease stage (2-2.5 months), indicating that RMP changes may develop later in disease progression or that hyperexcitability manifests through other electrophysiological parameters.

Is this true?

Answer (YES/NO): NO